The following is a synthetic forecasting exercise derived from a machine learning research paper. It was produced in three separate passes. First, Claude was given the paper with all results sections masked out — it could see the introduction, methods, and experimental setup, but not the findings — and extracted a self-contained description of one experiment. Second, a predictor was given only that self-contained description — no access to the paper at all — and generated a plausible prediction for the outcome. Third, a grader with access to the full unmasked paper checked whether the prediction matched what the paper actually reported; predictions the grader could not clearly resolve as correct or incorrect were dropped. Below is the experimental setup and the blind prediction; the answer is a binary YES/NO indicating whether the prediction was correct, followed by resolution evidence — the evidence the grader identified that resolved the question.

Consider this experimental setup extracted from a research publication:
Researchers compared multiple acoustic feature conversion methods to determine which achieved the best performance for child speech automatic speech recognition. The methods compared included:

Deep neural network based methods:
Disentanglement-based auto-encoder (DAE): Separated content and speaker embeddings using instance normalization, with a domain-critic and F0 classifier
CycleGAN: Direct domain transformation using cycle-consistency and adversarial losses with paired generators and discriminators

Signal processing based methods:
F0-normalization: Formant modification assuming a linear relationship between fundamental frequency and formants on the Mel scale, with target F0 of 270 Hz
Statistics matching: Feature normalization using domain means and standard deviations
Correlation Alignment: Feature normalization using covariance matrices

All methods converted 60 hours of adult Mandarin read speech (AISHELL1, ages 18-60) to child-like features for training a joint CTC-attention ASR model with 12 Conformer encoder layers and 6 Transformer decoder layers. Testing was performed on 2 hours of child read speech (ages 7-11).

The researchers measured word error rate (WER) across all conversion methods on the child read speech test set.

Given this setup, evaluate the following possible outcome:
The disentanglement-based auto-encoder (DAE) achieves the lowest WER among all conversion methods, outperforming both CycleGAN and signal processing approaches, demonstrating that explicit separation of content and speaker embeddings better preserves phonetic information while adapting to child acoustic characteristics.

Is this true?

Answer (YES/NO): NO